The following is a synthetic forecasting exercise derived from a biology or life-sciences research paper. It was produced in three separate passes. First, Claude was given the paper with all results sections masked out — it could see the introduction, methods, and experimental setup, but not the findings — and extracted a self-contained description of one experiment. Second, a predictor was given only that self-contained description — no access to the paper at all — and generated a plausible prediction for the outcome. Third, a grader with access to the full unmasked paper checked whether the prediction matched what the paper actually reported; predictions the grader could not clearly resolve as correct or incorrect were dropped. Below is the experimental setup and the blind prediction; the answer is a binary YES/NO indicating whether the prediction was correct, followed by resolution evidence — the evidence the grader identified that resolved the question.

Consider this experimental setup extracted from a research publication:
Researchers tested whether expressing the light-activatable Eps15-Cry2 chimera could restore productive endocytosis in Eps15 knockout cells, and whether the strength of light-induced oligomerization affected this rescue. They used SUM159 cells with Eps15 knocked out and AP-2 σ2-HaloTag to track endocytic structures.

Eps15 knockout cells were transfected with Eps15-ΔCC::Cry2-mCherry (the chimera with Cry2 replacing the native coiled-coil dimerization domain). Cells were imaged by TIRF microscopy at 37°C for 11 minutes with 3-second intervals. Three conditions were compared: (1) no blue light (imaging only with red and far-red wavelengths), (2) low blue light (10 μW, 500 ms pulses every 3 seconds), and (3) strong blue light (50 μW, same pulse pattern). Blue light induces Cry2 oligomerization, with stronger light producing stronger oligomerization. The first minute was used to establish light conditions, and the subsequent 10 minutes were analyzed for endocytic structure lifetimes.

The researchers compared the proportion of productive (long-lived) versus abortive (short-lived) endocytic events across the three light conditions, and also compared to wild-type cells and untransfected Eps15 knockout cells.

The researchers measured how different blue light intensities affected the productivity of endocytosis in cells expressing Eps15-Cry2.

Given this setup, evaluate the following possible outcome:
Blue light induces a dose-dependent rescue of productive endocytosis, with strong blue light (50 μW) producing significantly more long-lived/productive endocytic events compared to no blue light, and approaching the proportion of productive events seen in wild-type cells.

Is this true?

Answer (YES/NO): NO